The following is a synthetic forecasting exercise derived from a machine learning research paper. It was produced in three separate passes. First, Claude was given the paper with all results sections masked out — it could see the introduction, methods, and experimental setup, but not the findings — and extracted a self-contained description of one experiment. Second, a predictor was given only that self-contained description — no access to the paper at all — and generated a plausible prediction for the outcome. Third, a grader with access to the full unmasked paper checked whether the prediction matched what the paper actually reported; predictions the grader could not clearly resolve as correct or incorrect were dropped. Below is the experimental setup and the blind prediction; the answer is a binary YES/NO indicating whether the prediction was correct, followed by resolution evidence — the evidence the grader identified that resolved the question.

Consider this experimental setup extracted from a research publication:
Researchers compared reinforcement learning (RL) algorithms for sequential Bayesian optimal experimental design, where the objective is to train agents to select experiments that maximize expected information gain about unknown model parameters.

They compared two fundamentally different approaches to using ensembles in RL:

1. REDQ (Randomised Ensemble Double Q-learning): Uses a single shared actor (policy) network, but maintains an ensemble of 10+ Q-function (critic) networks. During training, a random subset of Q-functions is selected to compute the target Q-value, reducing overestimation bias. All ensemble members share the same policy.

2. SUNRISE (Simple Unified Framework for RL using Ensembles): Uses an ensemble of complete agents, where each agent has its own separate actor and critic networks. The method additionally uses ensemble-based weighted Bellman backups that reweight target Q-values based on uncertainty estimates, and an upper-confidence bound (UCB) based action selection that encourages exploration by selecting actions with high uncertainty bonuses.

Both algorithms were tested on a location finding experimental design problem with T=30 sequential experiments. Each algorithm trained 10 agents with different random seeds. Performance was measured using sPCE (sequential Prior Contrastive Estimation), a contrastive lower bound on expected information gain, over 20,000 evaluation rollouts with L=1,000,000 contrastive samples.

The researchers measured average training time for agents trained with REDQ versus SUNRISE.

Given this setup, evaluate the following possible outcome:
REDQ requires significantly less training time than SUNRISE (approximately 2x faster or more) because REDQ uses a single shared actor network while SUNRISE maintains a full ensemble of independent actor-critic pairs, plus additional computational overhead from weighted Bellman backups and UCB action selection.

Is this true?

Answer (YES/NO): NO